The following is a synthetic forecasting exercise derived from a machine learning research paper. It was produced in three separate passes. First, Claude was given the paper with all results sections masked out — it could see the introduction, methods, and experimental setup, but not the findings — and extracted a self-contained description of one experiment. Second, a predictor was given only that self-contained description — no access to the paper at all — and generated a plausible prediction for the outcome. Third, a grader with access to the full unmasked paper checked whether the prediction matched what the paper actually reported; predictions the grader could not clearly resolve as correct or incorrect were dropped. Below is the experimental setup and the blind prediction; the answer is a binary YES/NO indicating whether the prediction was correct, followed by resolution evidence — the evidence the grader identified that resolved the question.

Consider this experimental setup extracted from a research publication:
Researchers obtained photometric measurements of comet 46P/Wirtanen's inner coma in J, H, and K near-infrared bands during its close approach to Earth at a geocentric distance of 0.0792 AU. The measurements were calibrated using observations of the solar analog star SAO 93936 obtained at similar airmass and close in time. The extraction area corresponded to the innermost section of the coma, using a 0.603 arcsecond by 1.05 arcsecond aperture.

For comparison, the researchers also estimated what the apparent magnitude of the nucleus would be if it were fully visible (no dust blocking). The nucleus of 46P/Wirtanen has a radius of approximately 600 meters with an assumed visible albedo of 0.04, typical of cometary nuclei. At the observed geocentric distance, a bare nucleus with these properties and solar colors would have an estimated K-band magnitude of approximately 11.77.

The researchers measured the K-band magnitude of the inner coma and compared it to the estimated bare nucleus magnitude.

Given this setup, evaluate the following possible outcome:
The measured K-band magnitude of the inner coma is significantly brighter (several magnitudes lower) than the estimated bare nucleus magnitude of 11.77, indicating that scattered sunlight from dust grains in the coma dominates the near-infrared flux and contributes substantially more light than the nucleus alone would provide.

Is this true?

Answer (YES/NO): NO